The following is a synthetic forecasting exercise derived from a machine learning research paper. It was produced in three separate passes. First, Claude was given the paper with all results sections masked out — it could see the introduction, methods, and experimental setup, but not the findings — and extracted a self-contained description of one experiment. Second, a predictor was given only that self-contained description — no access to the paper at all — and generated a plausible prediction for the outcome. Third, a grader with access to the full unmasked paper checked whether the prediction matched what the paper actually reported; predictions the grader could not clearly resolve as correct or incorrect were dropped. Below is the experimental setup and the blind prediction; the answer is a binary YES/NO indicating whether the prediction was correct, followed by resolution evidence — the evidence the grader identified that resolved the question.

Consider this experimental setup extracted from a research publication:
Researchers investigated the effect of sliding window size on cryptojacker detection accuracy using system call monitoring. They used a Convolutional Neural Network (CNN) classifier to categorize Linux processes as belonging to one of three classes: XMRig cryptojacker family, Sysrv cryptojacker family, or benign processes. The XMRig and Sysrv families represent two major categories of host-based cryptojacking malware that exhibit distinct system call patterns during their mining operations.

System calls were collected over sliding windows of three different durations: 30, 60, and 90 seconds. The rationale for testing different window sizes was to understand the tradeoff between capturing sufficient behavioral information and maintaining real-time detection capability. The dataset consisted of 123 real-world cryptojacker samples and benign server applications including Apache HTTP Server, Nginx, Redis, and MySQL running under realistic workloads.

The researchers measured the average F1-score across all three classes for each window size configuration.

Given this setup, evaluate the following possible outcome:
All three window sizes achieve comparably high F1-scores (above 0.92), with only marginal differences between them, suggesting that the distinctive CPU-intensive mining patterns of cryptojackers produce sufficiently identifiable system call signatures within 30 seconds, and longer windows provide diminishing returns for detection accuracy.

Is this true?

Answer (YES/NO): NO